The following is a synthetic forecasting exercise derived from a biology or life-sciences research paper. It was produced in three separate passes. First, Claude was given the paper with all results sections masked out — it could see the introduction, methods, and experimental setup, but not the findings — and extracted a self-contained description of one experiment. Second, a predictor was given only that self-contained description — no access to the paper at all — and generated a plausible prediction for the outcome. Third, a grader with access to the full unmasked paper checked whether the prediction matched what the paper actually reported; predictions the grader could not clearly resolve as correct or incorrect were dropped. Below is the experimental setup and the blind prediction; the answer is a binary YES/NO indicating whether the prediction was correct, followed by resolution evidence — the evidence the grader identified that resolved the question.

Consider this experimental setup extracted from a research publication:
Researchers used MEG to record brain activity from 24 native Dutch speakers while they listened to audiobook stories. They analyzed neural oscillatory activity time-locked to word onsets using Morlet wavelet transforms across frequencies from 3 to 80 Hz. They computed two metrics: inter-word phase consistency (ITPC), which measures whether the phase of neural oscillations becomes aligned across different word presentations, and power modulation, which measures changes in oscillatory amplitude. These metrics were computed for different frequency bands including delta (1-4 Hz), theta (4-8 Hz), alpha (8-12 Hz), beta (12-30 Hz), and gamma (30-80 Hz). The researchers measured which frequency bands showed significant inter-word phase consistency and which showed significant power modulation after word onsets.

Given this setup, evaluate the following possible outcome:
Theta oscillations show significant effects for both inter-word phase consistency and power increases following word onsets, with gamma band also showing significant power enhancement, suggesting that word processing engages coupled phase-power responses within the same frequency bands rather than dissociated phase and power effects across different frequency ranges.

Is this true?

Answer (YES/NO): NO